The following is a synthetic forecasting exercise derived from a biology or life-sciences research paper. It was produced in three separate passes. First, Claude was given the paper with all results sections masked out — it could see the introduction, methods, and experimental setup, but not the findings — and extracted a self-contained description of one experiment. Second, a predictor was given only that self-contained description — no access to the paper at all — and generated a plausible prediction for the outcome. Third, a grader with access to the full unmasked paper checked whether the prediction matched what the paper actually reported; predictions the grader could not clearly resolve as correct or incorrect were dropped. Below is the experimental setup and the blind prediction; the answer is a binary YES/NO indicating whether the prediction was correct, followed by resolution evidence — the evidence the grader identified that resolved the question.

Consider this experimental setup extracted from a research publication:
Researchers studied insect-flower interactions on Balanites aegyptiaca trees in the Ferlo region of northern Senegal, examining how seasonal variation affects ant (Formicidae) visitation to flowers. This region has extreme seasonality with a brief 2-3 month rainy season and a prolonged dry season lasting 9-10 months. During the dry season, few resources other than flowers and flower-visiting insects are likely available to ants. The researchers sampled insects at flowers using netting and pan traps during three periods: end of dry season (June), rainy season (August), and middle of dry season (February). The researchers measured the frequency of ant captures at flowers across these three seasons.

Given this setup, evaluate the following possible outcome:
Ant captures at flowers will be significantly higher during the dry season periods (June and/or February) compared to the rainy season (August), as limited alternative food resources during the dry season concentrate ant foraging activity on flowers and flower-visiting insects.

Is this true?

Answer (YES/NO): YES